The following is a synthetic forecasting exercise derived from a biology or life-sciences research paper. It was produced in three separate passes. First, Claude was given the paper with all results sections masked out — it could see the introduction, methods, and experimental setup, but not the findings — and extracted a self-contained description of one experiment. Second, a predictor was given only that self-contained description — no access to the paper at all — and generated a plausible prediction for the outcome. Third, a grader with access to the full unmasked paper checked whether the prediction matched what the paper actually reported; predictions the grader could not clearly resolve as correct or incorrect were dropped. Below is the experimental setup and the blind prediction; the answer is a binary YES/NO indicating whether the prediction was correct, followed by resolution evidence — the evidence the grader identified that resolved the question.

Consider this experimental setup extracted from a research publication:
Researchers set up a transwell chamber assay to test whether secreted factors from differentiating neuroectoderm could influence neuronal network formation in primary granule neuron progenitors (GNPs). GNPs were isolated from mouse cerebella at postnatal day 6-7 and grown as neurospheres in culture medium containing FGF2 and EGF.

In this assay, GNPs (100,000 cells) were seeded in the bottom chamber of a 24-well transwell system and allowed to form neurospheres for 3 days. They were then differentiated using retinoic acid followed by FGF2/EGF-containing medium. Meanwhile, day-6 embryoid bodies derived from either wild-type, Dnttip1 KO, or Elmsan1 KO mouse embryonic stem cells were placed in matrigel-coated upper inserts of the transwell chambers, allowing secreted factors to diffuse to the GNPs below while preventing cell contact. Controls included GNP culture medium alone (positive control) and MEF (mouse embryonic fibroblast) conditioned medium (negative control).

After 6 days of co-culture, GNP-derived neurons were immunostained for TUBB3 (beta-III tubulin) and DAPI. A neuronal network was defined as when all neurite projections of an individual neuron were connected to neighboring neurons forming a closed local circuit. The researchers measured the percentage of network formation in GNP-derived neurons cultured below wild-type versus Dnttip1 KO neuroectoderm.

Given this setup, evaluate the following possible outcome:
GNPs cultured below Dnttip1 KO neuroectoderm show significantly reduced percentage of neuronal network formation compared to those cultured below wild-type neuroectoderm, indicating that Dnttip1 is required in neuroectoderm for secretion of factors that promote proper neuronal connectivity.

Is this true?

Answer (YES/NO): YES